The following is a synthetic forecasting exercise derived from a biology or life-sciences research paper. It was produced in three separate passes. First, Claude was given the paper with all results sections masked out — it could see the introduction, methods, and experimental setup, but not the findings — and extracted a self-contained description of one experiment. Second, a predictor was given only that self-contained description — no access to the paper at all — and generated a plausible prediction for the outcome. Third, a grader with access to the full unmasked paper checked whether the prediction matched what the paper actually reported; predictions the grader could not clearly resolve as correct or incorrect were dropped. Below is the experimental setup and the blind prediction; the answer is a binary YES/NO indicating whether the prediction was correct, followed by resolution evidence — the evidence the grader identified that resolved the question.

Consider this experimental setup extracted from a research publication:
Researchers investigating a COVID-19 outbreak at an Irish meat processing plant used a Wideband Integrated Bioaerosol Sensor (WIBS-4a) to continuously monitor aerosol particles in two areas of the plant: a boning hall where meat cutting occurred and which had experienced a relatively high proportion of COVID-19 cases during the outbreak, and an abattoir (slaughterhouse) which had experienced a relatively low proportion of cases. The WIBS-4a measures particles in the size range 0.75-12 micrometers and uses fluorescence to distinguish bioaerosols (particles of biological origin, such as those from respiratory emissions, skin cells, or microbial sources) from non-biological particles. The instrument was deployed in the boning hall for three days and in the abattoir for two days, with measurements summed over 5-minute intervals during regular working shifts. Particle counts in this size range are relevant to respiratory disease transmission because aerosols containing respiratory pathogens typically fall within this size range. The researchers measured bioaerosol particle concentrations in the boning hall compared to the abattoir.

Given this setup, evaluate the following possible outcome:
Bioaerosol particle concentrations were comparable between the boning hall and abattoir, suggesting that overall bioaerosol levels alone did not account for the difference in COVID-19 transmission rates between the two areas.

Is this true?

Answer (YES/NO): NO